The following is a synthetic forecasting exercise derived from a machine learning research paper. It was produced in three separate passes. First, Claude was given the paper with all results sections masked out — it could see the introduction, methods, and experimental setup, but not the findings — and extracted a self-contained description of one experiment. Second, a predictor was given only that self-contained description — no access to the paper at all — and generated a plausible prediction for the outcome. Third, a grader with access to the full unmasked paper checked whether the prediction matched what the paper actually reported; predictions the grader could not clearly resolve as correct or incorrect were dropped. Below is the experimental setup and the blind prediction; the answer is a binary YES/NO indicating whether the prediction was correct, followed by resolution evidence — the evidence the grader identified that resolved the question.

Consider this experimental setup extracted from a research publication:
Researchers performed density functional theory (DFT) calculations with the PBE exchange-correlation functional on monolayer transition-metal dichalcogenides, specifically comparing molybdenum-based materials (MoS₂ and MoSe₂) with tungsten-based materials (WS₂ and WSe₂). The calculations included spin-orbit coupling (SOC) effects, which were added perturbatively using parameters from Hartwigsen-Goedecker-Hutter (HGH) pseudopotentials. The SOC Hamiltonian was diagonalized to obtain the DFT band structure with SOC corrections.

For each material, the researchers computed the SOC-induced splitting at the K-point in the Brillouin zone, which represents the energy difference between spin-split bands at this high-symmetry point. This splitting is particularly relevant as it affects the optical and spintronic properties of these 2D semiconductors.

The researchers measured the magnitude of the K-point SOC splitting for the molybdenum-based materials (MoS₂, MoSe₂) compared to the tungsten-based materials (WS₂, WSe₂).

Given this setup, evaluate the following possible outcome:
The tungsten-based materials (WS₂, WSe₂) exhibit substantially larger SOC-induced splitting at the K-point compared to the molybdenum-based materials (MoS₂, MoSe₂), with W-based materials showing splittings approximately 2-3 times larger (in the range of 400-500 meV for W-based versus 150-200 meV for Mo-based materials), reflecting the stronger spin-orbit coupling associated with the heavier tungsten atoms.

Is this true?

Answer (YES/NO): YES